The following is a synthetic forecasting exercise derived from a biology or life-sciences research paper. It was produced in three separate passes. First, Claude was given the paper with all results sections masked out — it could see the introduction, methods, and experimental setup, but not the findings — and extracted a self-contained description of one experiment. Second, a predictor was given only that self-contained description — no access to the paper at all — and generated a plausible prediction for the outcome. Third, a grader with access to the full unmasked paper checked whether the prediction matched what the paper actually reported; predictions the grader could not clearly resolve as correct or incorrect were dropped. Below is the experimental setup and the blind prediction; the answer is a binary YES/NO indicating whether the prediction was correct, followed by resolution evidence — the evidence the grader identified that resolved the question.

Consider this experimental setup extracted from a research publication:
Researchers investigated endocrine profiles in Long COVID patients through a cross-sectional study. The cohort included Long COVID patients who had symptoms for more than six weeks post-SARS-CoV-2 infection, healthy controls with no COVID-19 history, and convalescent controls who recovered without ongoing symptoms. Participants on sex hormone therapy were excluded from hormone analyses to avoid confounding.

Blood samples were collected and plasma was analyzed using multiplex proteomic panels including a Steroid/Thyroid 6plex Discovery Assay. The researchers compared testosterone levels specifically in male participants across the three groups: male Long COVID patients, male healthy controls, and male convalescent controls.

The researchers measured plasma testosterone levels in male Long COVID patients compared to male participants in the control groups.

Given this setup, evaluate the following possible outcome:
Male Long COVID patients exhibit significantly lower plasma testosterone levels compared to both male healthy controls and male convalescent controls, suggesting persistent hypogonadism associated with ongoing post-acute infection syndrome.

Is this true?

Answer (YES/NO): NO